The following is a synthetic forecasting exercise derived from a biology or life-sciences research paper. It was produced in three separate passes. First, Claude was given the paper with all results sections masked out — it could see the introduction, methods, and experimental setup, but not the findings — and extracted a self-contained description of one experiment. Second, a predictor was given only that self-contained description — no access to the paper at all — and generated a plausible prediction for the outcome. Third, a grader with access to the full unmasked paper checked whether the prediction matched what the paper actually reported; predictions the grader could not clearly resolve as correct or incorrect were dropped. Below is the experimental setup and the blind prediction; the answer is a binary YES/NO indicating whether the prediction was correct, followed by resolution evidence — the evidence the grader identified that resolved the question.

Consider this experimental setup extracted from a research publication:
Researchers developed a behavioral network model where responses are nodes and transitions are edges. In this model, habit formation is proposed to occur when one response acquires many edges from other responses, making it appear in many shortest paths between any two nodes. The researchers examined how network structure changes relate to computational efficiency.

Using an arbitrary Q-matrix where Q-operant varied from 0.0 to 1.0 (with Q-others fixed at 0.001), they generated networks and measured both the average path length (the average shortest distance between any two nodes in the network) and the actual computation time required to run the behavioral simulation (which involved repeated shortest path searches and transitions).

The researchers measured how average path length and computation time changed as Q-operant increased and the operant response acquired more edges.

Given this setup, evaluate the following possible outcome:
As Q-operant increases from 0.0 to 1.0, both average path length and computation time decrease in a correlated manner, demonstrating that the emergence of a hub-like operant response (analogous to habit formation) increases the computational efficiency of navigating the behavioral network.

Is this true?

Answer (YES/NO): YES